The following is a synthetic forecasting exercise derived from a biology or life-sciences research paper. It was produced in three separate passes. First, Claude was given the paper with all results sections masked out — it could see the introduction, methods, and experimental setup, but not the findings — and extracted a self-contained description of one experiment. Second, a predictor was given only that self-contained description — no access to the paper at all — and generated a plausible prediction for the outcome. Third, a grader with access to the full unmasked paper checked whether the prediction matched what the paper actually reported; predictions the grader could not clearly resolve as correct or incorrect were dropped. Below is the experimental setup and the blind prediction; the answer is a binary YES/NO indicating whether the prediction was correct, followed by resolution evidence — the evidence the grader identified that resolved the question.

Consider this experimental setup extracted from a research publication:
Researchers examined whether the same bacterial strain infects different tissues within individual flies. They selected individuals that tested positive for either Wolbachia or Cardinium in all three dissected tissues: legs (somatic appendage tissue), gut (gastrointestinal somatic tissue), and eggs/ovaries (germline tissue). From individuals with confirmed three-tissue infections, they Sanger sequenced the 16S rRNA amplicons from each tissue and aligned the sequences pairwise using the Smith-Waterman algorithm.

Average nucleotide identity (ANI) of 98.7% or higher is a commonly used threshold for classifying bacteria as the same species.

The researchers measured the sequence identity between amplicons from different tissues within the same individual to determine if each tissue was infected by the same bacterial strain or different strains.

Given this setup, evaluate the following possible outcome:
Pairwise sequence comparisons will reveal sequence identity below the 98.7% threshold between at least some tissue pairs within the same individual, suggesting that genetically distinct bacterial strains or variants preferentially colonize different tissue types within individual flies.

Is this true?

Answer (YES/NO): NO